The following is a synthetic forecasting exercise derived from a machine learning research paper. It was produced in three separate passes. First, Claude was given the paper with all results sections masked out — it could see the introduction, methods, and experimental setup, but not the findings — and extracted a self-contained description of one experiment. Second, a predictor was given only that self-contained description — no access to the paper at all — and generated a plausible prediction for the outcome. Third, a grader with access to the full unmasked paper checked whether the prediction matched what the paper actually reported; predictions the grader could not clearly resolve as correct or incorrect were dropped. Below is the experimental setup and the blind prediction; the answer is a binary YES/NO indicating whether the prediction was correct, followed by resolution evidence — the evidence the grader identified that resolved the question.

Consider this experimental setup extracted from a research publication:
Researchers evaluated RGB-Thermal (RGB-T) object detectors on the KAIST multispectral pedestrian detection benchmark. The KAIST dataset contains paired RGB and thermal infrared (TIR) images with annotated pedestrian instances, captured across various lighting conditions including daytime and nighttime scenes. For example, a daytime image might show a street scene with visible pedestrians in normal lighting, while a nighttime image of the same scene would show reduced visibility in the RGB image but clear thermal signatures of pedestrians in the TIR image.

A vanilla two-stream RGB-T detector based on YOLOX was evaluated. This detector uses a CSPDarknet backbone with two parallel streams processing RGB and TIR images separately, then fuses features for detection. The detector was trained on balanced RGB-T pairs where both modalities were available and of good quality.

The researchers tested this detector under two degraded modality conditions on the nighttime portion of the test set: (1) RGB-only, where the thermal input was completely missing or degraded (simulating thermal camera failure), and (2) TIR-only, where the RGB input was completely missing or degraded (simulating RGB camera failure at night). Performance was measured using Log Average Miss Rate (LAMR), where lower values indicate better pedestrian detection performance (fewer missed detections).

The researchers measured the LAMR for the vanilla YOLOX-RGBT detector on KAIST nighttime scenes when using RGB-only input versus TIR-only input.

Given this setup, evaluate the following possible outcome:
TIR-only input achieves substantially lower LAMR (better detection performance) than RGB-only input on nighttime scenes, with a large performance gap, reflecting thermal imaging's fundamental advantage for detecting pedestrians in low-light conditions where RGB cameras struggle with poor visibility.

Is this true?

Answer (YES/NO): YES